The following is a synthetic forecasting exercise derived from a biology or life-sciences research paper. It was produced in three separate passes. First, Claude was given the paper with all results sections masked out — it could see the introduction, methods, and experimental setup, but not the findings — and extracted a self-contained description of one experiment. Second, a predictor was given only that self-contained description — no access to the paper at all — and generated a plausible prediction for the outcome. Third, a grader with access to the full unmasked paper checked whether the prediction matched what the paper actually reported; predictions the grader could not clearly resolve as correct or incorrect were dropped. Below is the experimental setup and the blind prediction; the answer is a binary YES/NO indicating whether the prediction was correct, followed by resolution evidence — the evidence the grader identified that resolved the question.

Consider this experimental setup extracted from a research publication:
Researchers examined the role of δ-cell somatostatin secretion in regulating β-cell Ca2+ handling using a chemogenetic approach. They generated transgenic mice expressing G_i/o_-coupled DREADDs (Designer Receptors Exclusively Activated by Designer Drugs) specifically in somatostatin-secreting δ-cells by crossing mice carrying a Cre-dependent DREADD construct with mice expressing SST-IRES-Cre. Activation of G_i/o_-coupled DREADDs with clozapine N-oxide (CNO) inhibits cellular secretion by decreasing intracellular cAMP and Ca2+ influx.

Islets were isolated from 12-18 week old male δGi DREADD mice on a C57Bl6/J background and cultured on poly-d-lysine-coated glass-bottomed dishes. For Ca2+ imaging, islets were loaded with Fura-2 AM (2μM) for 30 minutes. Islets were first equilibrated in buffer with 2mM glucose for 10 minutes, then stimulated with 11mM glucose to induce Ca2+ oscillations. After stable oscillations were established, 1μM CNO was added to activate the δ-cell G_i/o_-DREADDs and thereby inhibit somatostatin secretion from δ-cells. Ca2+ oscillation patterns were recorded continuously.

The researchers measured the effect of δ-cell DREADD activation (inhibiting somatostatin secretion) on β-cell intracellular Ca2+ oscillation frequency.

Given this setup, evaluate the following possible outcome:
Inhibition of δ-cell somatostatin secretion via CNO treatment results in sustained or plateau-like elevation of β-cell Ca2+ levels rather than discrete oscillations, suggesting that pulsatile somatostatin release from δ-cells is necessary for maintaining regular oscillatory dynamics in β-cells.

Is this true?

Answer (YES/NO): NO